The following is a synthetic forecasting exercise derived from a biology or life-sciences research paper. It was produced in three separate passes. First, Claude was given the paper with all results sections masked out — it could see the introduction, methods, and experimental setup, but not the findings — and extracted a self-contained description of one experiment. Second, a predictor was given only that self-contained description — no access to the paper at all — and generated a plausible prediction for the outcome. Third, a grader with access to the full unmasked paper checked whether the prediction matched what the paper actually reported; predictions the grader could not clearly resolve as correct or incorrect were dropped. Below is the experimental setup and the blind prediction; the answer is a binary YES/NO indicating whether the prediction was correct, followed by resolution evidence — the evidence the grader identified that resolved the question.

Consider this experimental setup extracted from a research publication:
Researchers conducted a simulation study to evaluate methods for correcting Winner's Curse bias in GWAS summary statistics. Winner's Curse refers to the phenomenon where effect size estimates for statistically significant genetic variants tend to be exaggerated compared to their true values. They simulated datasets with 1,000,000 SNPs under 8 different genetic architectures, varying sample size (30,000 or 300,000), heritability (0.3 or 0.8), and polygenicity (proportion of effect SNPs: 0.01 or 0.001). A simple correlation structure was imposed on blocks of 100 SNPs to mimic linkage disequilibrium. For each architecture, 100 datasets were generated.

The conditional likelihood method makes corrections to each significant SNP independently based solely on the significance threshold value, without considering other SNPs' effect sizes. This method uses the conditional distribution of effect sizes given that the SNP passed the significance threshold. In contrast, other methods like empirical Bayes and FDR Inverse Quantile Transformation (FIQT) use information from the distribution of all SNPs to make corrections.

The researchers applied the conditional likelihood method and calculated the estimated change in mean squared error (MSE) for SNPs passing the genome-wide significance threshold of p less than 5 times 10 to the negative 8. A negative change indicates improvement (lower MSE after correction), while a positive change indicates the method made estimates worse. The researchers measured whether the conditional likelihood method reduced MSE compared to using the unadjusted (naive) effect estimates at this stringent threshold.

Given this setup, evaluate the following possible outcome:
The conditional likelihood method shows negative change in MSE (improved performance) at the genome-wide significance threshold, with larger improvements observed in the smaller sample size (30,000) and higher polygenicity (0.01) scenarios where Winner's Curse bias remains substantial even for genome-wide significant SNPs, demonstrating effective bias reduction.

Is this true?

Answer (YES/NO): NO